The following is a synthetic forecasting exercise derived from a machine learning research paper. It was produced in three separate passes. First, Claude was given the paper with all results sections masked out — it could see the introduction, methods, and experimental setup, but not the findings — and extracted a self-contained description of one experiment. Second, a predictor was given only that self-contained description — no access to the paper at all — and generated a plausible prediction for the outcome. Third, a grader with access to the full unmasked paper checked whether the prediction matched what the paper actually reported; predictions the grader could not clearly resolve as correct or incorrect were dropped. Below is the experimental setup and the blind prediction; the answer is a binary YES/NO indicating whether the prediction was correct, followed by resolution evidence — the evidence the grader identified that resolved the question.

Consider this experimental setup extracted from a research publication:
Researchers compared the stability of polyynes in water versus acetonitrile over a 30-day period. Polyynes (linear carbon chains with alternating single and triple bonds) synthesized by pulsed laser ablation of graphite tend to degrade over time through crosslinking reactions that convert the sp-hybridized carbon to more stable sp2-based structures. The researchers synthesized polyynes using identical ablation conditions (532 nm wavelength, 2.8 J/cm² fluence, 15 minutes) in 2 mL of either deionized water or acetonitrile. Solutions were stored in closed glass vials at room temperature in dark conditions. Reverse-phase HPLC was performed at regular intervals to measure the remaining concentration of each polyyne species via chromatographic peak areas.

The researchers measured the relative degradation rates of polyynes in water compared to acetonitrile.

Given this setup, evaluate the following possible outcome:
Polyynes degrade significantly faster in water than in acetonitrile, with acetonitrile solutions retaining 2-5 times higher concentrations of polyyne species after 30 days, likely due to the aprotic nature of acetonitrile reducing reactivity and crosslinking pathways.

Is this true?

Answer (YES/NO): NO